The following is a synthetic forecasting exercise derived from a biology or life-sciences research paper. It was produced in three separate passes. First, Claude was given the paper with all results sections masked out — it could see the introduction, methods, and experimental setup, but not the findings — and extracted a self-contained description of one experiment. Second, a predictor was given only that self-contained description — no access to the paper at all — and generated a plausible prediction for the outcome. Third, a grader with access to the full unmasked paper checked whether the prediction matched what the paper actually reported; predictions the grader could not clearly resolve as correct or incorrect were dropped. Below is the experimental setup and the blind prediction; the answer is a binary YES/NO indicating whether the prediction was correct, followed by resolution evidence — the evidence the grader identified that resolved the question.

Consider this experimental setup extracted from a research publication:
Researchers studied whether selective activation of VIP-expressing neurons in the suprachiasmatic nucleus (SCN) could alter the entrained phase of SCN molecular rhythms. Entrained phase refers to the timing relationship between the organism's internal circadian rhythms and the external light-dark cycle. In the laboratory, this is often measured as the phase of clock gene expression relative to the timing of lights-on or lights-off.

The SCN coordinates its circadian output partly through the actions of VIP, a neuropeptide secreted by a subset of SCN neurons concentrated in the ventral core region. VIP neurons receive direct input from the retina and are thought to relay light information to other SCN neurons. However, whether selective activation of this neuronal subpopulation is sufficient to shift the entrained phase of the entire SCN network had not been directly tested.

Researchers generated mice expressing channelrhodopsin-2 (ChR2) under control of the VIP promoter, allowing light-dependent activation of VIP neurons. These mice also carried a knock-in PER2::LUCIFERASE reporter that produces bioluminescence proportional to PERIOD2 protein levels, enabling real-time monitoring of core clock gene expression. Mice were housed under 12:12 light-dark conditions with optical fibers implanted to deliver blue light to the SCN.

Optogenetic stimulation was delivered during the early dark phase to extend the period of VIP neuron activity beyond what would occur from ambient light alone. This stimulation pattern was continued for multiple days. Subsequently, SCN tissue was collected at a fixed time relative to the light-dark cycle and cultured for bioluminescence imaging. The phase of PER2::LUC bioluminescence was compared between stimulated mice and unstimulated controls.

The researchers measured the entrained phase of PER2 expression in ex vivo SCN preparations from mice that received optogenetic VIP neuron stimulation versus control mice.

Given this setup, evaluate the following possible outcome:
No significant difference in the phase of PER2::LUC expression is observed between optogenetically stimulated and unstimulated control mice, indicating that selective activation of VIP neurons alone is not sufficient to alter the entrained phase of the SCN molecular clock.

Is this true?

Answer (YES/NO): NO